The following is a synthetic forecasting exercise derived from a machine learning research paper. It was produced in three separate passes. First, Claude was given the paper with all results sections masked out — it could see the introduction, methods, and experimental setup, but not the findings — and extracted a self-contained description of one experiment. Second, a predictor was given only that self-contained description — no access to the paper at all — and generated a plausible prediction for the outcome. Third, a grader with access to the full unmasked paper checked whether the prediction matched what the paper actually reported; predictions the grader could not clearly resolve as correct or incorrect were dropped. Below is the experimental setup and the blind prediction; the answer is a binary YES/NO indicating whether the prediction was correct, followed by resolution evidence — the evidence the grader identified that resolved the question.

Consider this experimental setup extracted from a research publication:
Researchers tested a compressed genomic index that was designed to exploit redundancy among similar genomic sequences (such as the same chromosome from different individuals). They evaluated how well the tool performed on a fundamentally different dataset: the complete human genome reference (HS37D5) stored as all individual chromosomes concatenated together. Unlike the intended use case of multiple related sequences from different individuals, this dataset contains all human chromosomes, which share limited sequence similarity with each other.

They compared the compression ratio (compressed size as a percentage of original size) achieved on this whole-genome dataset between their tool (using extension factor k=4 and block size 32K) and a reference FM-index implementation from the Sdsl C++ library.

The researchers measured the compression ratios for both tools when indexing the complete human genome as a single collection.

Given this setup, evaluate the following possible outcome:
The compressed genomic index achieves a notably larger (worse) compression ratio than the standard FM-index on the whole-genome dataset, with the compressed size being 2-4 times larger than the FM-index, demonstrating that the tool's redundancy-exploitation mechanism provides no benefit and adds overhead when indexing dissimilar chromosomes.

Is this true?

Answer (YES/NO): NO